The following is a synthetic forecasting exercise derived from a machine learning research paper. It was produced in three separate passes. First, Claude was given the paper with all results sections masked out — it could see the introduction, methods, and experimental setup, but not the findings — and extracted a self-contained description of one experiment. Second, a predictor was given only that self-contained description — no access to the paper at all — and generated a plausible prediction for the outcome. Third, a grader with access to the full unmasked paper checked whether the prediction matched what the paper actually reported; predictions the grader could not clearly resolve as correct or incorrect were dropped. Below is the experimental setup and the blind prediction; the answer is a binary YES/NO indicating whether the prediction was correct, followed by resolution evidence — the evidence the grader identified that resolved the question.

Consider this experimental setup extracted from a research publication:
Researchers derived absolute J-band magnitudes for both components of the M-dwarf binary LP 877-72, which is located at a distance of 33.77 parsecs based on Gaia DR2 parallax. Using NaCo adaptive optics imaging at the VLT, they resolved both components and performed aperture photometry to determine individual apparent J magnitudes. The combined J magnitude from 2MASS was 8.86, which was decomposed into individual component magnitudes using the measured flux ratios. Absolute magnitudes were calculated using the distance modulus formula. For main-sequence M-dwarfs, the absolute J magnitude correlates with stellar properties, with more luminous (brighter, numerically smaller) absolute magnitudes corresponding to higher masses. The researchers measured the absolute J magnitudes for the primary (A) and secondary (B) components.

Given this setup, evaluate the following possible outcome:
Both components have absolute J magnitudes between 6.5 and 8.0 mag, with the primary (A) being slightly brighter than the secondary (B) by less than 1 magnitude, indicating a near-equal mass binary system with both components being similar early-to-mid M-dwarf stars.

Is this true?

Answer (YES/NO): NO